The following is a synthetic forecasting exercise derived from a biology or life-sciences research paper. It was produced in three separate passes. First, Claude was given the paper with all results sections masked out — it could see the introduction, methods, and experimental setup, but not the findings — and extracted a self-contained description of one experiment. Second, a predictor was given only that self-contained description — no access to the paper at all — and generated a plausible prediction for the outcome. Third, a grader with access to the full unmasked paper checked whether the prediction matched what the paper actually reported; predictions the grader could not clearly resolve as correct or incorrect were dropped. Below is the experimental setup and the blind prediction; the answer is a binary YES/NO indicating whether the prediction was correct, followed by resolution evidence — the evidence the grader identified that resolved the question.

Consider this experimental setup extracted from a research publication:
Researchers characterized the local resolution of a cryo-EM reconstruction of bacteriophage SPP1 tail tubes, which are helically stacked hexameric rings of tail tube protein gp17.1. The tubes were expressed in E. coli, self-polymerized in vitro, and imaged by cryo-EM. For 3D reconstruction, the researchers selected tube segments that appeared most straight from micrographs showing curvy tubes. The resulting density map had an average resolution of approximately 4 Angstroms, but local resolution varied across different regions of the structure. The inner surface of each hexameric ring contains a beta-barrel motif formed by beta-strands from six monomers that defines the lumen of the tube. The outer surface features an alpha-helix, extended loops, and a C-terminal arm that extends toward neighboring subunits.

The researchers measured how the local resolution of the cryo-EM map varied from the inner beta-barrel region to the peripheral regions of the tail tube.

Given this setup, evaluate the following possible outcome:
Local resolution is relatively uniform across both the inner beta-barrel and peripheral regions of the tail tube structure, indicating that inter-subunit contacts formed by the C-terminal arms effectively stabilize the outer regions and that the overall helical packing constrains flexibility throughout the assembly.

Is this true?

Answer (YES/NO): NO